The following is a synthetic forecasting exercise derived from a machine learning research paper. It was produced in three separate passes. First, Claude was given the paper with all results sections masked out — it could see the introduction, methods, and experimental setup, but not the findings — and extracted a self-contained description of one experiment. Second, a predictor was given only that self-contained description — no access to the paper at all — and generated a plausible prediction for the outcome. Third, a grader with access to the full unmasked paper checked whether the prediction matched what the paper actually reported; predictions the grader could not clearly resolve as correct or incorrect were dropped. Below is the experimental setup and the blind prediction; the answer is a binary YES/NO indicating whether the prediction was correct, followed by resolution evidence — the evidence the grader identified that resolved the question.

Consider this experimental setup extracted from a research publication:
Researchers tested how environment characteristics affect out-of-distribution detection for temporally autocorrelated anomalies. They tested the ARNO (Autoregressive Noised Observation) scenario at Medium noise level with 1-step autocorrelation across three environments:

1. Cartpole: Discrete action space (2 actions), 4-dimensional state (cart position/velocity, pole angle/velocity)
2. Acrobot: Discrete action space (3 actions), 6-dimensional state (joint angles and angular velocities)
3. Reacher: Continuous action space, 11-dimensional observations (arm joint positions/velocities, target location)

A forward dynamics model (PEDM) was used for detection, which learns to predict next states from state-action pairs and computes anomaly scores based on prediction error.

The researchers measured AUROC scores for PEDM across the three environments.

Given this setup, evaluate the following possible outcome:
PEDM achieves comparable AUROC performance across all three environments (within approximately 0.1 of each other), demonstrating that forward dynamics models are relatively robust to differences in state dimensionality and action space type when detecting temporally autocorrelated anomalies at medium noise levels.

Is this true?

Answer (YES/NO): NO